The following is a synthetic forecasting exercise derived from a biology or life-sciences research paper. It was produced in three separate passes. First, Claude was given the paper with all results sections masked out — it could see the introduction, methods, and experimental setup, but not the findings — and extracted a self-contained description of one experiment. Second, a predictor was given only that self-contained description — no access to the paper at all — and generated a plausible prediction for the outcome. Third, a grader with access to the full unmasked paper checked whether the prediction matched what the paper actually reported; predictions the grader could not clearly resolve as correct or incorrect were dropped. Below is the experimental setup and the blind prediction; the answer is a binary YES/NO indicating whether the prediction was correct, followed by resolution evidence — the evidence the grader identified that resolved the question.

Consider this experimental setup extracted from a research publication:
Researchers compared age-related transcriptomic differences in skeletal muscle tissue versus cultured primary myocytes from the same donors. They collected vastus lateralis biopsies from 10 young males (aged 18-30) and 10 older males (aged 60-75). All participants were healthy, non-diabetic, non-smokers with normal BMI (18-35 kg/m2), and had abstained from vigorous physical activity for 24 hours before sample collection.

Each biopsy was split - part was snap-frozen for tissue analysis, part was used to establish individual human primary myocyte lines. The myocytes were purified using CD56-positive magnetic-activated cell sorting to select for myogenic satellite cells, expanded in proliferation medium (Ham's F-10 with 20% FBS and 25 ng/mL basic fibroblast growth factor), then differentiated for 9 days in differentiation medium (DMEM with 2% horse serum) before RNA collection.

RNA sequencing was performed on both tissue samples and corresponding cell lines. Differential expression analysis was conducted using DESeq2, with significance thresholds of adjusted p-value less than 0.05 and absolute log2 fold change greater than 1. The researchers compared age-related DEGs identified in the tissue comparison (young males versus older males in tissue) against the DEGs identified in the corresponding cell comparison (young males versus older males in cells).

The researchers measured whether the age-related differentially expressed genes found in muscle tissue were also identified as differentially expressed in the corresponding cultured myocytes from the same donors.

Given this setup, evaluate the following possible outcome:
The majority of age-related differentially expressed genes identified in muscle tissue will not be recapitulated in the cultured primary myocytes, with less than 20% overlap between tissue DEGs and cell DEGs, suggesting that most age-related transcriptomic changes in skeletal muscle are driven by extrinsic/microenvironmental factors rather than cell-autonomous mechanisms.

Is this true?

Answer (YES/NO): YES